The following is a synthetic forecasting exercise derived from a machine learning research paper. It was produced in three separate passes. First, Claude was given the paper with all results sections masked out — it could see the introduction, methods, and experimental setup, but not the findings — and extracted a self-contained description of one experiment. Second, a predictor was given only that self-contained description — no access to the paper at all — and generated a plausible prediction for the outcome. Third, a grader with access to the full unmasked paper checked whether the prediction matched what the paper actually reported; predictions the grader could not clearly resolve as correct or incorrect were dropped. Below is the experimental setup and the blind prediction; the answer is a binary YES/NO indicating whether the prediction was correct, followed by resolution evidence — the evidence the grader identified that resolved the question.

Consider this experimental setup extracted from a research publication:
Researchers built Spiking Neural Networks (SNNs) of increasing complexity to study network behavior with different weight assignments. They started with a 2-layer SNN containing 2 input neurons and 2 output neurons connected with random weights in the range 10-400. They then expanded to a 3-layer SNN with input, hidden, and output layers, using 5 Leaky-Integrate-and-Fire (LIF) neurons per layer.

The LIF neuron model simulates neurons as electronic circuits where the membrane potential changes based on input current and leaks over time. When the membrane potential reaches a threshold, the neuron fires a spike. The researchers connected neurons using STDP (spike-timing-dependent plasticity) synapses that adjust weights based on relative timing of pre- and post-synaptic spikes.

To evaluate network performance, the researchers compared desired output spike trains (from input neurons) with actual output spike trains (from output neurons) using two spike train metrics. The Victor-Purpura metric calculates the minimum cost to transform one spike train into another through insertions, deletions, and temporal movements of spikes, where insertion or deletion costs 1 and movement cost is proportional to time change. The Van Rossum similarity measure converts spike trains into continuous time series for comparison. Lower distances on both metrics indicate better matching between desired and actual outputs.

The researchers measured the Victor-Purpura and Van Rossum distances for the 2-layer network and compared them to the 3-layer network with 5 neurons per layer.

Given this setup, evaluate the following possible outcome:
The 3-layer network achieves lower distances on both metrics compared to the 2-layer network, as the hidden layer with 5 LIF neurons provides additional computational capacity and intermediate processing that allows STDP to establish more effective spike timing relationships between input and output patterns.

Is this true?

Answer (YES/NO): NO